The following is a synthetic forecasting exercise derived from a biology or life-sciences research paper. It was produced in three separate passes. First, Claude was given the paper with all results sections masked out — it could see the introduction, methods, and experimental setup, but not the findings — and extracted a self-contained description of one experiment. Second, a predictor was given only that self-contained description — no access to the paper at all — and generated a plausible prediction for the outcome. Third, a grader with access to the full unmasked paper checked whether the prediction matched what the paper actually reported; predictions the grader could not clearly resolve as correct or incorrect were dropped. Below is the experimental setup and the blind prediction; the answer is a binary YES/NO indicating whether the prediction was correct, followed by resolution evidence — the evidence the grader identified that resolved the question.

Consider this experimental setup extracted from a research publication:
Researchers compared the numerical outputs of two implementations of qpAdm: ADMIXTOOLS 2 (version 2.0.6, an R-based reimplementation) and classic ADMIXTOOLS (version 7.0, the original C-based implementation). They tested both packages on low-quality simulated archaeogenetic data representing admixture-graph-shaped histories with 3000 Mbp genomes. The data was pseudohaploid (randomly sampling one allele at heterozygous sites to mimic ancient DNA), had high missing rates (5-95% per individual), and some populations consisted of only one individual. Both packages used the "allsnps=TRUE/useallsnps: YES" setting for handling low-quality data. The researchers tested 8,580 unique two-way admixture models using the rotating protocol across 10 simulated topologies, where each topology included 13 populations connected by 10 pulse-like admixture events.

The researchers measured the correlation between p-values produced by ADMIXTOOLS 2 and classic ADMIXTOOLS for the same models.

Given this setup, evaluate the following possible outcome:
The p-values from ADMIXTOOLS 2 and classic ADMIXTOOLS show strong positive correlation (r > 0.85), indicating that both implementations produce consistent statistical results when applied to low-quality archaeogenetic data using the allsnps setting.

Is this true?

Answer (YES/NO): YES